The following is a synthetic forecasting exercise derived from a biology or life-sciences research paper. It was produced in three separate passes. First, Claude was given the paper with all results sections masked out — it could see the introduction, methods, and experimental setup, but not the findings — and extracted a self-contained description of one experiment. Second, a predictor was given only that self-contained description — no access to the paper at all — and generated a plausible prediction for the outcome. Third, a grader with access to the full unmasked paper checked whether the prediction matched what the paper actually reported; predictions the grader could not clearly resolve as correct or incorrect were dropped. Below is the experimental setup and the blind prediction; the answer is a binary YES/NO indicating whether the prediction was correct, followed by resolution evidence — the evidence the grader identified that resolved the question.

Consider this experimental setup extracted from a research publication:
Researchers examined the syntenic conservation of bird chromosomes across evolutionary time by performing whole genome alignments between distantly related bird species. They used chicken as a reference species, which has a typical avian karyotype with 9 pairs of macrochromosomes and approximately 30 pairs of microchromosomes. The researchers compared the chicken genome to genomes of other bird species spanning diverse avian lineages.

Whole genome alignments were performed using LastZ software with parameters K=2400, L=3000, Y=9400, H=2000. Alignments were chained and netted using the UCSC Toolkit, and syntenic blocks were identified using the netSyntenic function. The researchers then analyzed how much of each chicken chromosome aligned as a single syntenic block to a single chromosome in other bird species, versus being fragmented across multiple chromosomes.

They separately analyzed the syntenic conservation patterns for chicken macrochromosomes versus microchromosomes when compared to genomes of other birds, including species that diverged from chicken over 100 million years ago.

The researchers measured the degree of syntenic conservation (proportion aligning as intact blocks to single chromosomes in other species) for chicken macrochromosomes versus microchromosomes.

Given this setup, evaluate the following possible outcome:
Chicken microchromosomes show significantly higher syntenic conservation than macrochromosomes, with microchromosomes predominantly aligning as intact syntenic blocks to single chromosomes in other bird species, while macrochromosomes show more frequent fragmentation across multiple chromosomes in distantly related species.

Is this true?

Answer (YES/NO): NO